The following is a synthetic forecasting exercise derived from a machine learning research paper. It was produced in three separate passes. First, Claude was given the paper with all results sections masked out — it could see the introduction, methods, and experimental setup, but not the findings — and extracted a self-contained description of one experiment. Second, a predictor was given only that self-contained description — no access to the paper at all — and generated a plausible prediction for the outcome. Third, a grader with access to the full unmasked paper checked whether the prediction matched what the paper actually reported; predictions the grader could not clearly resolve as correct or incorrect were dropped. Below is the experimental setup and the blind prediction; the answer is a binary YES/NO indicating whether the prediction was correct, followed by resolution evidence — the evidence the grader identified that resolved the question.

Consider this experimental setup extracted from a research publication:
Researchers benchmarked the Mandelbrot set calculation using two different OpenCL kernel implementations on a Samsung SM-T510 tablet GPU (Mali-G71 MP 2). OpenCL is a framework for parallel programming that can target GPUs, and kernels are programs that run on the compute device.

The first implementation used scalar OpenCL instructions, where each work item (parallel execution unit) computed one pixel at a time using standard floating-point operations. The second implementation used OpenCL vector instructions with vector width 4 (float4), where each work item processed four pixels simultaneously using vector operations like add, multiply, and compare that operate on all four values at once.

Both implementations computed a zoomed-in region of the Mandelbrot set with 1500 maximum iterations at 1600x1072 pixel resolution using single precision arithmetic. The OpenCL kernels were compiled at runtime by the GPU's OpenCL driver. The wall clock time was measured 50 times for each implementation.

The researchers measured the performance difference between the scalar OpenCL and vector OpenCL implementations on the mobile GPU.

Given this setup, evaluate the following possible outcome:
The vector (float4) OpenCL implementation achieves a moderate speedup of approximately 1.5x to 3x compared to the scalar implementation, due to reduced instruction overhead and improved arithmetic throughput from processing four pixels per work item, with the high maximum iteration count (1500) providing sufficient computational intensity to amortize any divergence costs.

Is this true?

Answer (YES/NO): NO